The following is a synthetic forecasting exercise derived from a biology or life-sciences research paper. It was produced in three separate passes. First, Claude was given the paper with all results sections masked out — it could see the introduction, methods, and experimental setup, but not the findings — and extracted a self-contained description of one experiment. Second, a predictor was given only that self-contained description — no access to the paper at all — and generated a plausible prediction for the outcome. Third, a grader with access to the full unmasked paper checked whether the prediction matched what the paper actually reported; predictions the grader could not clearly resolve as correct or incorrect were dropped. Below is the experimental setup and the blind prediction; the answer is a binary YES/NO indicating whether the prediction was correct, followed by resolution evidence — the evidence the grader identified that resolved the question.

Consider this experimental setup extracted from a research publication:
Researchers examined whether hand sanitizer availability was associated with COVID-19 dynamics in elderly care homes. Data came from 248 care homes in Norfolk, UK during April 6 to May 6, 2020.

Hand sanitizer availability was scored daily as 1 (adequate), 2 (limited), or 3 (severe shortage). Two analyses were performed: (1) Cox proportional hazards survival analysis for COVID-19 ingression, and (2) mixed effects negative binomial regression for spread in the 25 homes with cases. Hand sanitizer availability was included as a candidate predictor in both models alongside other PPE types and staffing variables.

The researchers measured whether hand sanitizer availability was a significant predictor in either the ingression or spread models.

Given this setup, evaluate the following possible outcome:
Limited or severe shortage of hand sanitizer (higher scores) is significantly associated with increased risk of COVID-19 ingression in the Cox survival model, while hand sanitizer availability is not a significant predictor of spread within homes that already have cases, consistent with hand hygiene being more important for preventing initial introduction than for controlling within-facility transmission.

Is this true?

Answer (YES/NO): NO